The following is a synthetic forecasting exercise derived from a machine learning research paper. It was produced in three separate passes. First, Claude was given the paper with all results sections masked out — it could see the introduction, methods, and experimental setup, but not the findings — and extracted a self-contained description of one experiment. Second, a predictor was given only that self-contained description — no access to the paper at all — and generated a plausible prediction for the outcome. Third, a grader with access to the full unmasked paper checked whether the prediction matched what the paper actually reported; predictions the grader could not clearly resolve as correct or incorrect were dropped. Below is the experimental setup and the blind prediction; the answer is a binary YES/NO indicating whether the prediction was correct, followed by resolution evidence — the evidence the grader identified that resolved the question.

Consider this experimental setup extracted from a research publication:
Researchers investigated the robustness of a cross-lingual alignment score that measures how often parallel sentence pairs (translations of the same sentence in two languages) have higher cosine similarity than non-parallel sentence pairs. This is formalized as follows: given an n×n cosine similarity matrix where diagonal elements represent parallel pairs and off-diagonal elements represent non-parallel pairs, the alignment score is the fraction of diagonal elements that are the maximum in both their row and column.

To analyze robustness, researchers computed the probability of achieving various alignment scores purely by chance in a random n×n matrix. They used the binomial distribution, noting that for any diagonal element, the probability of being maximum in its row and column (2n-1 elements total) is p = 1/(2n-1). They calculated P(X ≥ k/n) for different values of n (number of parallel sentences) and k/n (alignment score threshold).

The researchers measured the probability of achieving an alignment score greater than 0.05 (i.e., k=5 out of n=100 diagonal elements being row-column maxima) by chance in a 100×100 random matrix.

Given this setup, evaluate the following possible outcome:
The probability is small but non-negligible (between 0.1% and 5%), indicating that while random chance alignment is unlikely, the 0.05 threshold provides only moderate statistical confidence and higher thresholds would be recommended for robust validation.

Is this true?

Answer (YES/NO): NO